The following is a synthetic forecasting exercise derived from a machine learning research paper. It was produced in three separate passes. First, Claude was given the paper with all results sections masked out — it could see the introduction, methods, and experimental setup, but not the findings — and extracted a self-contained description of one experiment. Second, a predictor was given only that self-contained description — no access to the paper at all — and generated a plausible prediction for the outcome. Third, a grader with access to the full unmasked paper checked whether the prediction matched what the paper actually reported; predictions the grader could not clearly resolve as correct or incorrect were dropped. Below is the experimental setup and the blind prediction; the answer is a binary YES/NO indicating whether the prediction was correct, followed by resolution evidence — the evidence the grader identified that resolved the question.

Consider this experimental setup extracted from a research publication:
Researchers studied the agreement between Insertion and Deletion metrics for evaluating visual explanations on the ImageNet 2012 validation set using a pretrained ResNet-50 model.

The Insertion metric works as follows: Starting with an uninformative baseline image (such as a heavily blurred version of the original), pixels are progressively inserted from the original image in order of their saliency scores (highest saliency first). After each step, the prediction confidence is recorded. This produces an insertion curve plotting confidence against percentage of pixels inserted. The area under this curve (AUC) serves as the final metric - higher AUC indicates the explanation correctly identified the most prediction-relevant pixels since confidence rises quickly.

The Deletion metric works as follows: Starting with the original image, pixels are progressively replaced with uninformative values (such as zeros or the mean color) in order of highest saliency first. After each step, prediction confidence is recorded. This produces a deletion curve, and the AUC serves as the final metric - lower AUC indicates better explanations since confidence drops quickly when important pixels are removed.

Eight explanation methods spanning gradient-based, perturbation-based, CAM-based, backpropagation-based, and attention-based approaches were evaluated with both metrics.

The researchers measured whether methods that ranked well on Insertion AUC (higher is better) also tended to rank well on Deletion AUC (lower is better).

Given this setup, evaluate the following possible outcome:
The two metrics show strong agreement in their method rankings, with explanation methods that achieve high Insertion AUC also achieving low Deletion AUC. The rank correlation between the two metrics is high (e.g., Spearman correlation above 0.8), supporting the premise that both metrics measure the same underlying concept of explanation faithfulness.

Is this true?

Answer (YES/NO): NO